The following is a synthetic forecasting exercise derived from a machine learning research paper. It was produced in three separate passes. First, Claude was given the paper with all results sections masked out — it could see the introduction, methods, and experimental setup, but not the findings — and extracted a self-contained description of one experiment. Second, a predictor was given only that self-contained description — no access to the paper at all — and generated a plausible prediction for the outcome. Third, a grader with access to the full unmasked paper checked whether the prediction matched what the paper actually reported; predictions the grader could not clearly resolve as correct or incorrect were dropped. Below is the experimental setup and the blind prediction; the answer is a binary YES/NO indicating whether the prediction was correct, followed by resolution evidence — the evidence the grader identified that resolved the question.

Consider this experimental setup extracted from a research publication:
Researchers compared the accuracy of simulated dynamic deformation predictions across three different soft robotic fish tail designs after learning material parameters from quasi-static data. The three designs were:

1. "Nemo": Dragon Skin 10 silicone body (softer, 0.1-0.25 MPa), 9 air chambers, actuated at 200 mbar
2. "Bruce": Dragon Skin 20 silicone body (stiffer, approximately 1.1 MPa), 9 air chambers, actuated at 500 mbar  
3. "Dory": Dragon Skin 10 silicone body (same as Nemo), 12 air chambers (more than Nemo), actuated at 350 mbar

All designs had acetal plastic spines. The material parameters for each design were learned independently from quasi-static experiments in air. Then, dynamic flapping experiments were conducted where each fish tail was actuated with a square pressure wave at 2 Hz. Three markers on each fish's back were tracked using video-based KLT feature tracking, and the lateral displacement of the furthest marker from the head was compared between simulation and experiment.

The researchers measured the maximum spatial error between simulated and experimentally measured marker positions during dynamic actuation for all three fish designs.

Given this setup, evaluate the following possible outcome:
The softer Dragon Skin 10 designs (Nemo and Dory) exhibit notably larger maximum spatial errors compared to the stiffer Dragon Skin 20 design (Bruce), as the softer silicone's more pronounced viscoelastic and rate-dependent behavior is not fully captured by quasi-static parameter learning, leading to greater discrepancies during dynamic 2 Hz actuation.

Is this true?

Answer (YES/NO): NO